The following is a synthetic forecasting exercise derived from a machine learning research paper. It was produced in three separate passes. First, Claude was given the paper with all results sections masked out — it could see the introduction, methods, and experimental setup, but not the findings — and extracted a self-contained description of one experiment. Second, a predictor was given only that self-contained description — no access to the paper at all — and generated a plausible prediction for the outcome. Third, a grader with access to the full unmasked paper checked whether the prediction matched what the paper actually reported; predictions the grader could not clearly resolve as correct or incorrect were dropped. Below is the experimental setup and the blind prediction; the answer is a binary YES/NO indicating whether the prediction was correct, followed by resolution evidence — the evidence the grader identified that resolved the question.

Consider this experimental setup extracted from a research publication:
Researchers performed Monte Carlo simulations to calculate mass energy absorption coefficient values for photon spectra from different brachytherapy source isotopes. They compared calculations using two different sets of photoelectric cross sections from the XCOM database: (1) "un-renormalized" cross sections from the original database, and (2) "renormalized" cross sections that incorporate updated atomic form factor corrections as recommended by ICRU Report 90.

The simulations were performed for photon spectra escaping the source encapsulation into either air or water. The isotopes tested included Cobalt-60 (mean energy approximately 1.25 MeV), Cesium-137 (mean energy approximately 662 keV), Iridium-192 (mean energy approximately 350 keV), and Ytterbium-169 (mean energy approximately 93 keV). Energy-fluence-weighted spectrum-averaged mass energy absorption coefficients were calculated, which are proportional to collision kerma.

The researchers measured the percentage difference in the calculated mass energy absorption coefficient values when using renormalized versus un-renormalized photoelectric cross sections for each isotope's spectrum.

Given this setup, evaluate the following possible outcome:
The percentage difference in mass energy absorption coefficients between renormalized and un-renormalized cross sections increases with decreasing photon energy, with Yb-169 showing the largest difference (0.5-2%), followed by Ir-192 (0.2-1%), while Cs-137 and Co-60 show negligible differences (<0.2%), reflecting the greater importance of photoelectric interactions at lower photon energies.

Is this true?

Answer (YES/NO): NO